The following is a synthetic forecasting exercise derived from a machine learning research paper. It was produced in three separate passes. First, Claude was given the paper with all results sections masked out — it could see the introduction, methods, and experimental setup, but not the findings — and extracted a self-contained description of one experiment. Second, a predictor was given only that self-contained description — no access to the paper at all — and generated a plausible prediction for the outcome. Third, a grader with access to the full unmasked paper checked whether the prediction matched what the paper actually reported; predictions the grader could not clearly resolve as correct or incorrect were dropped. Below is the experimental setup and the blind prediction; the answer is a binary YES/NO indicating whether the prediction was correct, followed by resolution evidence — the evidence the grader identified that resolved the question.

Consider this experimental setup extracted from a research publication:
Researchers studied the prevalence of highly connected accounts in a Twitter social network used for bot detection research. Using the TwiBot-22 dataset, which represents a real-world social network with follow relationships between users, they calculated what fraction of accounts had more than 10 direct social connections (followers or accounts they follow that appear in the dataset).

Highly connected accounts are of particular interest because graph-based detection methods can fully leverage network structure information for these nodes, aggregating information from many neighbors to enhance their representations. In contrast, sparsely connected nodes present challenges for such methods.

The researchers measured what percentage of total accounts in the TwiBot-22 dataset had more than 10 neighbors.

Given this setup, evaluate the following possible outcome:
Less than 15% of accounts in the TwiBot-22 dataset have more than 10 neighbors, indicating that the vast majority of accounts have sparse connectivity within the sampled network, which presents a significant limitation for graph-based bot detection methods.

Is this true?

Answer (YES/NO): YES